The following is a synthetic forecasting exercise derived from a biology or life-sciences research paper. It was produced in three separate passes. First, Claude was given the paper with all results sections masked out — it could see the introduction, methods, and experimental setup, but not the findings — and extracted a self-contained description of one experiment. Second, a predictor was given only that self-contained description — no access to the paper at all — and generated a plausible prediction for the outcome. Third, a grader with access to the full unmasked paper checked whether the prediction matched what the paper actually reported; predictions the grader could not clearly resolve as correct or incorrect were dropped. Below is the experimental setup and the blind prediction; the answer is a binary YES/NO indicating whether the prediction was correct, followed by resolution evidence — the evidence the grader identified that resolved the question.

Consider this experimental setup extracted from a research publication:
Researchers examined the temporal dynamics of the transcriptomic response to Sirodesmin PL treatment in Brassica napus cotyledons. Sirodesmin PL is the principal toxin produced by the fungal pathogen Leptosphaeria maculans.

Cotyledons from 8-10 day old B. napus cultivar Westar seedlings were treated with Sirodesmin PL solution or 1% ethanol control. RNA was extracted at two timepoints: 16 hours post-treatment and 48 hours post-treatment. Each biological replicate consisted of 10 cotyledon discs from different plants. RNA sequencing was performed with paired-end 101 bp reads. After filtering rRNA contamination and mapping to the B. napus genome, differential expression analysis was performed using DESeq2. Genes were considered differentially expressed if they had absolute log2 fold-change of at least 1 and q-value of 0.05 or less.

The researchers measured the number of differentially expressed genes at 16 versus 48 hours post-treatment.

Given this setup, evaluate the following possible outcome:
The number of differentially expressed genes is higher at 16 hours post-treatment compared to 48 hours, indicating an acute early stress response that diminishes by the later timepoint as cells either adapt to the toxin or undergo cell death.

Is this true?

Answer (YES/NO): YES